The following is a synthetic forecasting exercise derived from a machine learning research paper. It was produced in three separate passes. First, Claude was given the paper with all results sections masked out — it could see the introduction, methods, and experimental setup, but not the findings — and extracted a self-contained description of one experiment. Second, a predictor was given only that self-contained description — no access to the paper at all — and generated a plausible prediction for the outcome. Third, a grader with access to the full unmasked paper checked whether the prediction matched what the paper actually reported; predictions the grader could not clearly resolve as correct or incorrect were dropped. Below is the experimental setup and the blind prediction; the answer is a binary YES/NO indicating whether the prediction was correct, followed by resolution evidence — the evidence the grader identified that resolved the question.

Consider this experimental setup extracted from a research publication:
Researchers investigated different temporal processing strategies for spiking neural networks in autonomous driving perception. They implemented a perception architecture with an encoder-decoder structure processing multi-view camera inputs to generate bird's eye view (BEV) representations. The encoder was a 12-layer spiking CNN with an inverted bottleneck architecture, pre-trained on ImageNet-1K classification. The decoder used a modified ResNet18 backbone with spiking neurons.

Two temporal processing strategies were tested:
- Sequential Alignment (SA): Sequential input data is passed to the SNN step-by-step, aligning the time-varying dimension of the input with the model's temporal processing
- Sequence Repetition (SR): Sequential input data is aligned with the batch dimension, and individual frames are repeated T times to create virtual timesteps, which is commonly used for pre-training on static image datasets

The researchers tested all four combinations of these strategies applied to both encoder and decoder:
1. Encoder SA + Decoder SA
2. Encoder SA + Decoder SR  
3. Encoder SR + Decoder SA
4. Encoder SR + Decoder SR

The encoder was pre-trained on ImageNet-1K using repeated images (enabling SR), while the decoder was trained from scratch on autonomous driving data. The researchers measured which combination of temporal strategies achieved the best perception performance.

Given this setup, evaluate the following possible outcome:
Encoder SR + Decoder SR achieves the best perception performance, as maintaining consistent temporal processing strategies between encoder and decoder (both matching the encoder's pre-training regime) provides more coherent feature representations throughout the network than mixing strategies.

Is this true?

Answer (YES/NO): NO